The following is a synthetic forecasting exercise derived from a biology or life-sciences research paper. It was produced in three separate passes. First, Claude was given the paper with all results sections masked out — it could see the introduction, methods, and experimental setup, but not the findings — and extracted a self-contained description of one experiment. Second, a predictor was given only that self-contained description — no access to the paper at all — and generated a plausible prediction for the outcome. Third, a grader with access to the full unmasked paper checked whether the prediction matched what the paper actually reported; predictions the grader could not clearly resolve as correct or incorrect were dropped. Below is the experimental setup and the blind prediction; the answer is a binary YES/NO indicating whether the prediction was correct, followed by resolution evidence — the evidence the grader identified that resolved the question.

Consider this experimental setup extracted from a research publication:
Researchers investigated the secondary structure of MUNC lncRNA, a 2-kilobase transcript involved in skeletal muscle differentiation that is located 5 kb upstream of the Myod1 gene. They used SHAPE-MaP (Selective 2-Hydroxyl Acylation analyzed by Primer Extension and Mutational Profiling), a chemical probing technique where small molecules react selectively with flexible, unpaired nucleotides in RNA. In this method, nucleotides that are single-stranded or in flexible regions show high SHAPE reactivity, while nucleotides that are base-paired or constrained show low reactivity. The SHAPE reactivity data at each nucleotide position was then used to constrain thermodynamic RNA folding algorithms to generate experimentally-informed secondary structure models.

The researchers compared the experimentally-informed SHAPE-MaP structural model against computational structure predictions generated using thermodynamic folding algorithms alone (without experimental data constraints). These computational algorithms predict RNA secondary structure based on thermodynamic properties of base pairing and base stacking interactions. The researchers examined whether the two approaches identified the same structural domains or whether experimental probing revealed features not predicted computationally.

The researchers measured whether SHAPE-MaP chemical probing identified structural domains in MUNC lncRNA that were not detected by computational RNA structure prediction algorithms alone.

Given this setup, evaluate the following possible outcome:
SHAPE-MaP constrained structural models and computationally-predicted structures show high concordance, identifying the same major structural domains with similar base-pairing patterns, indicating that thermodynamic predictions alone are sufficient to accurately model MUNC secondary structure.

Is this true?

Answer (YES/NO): NO